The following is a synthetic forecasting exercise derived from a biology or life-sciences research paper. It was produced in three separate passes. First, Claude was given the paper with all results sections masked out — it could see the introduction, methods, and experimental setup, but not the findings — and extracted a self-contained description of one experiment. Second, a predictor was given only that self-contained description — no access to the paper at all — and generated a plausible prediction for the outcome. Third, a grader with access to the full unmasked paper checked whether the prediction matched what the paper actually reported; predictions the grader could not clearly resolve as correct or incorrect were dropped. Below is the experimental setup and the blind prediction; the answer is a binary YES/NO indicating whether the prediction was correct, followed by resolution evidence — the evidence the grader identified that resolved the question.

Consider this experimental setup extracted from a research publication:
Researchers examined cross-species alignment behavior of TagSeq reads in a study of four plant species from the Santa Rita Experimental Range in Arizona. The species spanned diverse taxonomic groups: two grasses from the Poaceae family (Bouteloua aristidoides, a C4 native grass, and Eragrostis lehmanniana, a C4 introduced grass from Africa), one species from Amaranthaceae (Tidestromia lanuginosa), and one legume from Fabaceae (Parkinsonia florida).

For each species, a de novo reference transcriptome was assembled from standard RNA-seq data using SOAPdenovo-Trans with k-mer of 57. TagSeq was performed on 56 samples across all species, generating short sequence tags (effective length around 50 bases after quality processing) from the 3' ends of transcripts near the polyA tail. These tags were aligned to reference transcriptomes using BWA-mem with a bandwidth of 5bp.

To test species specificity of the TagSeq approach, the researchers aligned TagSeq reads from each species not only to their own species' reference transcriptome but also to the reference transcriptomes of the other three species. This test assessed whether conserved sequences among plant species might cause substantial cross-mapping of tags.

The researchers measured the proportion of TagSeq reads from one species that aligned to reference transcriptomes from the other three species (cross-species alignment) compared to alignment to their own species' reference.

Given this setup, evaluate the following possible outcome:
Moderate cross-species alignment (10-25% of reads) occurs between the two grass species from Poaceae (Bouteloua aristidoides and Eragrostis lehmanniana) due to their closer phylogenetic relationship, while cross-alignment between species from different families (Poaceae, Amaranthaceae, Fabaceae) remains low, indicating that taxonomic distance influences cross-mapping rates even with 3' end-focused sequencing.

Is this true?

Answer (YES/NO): YES